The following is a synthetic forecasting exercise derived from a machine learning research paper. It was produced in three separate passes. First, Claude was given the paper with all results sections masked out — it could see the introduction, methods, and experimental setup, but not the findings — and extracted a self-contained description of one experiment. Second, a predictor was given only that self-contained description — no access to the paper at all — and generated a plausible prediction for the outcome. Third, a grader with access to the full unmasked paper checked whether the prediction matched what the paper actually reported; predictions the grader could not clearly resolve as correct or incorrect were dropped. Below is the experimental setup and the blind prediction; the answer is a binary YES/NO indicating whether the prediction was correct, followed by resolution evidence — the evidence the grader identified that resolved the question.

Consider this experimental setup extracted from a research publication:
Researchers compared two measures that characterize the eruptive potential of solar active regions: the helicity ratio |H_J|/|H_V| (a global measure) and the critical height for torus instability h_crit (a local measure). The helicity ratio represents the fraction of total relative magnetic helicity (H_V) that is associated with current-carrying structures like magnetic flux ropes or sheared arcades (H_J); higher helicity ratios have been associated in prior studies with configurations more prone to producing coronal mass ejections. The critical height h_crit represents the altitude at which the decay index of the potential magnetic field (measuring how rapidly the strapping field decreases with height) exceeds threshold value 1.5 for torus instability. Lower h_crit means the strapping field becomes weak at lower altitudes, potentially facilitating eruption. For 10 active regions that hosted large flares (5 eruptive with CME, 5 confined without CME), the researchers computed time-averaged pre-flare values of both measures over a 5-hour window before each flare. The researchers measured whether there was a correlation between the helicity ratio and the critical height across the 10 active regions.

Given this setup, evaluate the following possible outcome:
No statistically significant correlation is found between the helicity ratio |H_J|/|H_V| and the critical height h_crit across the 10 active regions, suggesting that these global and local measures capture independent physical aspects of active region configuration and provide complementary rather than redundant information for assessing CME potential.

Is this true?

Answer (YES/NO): NO